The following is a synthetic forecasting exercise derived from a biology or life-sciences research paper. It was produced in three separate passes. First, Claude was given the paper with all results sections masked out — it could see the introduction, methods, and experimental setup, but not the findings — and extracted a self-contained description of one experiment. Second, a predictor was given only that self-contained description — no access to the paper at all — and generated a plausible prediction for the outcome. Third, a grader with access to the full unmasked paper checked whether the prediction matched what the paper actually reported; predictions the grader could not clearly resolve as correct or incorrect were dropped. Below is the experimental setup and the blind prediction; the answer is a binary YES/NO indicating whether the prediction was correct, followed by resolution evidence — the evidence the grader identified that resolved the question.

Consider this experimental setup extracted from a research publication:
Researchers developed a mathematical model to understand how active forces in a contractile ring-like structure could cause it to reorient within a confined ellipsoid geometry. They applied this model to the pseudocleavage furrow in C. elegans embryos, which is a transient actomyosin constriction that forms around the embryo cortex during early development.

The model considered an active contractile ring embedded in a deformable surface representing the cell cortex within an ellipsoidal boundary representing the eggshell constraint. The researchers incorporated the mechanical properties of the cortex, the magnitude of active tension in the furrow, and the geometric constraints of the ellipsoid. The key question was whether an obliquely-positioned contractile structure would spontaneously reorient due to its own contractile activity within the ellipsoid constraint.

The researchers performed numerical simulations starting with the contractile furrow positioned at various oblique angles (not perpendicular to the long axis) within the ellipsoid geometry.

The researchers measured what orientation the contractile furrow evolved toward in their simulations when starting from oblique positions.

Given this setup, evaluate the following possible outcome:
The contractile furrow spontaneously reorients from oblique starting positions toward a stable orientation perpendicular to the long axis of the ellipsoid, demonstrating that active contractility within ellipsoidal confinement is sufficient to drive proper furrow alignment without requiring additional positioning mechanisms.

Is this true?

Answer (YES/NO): YES